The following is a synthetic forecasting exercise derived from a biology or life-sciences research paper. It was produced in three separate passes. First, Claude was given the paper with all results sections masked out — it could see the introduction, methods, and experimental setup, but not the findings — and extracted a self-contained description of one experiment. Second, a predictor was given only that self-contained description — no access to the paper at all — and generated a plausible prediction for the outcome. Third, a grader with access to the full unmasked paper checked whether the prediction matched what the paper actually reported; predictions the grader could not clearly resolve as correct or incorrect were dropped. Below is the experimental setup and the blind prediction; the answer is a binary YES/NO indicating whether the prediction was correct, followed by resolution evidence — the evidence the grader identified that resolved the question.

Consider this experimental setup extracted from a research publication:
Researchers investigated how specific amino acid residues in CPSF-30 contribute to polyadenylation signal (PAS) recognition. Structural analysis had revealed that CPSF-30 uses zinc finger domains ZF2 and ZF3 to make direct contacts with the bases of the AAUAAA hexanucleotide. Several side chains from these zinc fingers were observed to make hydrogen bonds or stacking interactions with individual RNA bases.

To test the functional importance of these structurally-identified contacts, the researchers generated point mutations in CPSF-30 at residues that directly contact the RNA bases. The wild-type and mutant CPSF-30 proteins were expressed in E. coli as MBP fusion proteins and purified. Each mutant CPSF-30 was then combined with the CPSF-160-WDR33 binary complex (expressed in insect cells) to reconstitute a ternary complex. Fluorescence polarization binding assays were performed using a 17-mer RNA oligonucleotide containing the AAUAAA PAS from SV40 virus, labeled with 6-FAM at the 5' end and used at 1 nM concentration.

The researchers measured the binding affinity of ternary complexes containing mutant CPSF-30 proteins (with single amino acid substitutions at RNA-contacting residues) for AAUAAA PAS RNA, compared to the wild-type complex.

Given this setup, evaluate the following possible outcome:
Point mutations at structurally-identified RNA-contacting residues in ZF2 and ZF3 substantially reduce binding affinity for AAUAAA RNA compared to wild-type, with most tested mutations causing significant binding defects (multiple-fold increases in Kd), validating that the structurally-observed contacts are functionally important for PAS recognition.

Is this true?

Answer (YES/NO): YES